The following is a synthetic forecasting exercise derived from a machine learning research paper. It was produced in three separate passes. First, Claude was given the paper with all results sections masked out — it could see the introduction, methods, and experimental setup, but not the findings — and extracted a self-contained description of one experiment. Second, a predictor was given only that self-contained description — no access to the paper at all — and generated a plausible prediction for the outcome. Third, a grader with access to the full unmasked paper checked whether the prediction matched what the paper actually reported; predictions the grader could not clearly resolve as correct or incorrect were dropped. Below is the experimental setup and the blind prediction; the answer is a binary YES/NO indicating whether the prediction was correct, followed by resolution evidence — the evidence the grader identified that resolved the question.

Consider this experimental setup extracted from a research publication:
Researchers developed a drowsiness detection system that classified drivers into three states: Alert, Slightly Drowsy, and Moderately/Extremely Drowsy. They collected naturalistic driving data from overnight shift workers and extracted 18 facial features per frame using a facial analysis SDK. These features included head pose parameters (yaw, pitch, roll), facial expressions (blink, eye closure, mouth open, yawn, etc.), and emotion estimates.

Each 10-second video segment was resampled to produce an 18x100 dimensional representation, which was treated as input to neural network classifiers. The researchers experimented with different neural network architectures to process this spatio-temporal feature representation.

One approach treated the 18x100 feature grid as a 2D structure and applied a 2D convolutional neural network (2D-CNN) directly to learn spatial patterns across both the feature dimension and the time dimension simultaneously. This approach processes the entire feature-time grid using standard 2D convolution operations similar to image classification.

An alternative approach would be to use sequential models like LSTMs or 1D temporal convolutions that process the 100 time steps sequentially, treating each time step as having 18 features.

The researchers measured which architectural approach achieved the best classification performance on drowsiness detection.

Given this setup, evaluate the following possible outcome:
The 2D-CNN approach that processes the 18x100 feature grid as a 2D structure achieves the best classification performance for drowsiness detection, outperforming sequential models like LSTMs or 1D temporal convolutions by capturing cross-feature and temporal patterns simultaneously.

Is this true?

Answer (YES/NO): YES